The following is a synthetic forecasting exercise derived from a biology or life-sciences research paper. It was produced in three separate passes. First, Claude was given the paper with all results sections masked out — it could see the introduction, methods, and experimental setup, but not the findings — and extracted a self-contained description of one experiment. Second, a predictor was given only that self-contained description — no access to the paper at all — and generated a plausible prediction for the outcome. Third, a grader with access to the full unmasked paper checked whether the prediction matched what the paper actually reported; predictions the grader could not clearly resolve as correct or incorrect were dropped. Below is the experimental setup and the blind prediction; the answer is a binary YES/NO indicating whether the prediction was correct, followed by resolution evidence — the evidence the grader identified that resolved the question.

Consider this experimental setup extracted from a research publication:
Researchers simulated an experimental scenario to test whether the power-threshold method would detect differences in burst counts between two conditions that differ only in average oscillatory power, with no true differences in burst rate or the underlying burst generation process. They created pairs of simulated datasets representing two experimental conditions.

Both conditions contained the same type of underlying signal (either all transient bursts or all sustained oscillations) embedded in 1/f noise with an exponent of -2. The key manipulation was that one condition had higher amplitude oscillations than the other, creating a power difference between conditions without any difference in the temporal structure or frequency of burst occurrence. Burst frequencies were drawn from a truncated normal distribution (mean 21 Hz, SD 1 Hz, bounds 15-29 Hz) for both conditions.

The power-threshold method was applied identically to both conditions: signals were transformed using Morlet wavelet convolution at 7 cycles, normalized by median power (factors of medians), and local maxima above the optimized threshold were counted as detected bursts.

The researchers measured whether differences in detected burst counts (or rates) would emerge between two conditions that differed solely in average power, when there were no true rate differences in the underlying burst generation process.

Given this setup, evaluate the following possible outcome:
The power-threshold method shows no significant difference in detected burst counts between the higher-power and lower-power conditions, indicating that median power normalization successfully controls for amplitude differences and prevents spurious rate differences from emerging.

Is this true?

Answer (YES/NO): NO